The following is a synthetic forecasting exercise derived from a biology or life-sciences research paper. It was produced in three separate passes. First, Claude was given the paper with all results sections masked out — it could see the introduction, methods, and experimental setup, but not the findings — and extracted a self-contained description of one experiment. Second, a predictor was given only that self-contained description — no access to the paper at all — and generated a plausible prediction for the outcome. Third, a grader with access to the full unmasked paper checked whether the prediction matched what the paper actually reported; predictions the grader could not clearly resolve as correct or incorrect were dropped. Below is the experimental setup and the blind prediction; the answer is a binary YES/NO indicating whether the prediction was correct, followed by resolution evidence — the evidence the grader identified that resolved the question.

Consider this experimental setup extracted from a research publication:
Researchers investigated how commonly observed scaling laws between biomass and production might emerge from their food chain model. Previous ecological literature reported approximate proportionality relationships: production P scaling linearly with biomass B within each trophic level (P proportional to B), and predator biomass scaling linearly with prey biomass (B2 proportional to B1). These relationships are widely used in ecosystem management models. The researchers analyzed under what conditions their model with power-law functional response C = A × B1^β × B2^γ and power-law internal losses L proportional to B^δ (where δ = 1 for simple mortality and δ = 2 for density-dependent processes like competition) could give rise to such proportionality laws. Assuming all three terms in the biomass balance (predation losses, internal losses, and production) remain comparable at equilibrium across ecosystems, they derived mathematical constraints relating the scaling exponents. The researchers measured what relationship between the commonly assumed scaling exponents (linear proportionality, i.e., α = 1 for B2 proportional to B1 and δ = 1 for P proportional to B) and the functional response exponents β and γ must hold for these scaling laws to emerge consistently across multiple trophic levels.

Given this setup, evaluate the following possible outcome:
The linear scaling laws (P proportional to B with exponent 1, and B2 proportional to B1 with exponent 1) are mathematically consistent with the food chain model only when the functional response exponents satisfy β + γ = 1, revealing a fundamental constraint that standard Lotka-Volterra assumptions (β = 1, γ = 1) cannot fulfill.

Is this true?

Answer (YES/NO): YES